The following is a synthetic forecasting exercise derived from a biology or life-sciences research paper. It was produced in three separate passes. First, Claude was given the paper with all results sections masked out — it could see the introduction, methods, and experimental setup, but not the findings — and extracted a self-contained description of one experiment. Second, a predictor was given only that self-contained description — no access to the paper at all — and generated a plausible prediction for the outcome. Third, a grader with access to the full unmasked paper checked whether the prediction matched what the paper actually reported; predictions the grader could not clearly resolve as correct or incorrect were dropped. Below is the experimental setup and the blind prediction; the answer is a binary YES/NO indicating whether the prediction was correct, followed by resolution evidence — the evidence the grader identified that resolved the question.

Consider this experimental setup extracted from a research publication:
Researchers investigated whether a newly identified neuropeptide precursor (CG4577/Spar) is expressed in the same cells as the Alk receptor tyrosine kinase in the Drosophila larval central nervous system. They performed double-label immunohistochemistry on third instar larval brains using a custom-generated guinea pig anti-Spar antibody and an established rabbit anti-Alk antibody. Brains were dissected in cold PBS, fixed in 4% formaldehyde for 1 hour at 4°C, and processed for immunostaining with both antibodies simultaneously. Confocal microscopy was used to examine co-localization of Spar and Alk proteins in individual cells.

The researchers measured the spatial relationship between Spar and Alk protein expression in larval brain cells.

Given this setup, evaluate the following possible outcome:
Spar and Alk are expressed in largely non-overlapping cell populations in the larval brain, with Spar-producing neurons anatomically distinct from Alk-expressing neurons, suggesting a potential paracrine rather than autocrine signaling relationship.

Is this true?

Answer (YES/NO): NO